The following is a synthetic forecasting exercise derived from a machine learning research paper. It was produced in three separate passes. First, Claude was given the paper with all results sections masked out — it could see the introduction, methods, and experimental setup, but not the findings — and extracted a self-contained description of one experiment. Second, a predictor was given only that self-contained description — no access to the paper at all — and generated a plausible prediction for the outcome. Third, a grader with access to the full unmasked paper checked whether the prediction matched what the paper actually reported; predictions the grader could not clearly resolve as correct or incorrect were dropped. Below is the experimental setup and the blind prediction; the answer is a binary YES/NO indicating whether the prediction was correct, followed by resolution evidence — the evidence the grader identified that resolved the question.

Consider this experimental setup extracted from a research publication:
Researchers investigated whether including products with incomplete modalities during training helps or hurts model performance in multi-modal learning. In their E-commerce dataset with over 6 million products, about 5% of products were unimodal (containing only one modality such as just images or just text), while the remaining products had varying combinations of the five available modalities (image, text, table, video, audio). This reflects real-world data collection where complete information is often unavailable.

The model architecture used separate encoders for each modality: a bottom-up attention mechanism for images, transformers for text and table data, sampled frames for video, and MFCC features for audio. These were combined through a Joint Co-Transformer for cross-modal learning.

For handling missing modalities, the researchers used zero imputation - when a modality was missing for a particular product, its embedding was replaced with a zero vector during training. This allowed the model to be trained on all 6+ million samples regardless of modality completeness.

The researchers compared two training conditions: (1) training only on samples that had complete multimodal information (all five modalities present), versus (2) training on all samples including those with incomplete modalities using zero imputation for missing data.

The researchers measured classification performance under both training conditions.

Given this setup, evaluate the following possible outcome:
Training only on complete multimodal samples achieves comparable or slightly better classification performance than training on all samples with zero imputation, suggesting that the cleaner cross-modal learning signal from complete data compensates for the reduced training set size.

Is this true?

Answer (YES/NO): NO